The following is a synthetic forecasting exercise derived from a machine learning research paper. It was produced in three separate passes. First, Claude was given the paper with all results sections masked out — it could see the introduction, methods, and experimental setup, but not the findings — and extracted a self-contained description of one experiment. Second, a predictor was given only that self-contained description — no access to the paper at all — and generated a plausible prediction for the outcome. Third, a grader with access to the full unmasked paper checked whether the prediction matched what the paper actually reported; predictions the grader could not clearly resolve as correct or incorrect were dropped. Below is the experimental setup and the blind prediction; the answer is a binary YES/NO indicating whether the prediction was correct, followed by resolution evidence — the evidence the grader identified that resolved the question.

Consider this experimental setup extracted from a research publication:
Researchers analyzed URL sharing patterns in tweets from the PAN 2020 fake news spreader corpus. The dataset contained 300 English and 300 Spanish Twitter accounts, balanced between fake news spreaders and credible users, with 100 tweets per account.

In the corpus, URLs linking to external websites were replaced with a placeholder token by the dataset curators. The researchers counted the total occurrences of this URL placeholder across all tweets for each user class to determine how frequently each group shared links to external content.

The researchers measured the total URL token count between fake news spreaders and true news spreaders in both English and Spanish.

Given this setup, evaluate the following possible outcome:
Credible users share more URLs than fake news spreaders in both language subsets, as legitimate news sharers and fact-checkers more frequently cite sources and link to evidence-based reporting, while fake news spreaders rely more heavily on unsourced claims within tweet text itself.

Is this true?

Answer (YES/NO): NO